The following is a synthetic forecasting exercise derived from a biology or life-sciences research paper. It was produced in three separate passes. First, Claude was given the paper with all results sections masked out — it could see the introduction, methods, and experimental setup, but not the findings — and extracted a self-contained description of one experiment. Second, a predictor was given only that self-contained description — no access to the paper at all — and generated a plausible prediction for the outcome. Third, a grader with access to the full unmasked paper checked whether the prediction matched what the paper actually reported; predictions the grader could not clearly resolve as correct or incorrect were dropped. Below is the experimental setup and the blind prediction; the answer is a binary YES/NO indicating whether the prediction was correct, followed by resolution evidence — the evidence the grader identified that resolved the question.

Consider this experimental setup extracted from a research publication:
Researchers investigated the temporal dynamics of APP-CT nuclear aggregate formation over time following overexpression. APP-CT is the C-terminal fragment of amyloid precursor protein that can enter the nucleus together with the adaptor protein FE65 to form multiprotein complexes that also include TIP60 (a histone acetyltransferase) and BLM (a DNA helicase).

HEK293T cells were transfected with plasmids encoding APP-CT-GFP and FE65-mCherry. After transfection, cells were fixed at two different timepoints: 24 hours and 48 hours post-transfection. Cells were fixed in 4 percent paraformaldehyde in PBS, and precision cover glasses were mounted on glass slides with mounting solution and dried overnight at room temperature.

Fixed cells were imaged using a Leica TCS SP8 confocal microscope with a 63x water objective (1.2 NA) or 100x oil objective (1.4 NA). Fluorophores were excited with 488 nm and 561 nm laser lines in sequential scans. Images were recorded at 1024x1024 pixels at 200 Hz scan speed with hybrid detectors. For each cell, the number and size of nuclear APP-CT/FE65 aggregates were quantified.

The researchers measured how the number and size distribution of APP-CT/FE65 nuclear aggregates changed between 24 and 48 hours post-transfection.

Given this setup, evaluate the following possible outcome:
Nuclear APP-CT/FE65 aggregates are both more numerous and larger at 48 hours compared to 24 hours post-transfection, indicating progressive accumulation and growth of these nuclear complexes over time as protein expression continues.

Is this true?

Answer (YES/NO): NO